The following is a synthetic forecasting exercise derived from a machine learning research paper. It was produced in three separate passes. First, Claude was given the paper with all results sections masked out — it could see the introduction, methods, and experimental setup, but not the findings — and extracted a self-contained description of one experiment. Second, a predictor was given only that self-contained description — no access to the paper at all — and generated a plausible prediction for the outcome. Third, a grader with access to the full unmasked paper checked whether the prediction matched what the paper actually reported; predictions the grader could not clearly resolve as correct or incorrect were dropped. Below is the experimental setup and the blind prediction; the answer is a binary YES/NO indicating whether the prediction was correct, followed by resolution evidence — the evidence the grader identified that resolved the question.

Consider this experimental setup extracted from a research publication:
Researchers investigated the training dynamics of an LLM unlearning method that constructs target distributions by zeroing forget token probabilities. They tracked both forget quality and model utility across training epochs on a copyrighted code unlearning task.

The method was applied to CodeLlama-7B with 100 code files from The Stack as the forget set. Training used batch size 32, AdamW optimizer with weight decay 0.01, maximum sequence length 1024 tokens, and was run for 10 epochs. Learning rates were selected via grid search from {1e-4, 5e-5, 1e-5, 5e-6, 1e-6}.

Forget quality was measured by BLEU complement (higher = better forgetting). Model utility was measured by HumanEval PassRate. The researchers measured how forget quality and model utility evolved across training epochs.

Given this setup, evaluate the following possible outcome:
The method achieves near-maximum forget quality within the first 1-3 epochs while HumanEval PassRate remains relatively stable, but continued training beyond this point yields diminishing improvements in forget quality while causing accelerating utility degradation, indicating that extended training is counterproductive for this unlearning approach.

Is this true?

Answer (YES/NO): NO